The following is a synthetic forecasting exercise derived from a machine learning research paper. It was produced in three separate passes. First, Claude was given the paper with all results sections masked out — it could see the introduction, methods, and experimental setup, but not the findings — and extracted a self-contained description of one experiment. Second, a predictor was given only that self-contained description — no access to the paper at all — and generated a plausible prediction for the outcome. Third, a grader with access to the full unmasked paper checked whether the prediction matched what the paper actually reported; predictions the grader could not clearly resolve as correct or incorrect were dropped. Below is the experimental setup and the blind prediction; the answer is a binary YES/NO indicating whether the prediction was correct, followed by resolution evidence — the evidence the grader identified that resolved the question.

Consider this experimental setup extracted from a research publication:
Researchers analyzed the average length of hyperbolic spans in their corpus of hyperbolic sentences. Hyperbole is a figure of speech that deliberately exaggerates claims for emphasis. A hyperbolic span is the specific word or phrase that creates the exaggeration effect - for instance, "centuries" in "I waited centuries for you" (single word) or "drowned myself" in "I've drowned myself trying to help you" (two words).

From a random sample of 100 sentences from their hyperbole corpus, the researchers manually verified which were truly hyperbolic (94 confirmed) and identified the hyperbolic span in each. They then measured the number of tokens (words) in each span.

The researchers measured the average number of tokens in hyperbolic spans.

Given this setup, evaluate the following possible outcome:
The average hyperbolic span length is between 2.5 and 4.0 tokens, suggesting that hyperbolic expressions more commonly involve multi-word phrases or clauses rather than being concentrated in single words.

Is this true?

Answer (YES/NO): NO